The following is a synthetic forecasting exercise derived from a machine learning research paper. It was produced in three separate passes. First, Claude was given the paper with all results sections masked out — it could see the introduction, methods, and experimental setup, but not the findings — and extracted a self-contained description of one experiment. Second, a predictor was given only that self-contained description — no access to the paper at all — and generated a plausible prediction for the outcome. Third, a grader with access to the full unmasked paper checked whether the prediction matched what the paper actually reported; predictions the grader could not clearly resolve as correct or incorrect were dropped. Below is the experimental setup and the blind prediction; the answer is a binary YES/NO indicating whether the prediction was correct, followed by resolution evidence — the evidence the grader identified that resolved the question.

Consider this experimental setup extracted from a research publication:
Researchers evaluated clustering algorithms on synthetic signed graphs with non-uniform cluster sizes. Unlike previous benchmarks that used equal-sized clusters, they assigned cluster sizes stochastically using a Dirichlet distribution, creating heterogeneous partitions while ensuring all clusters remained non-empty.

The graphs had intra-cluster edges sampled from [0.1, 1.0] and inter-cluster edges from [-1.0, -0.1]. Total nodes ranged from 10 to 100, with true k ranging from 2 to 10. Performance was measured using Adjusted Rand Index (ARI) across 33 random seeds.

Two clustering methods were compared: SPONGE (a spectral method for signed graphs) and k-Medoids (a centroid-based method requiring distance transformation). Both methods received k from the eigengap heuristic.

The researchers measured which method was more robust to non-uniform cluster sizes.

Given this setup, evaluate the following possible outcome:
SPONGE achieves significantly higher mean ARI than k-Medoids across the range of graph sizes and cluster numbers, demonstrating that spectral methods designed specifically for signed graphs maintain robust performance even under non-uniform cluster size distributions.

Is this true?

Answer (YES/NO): NO